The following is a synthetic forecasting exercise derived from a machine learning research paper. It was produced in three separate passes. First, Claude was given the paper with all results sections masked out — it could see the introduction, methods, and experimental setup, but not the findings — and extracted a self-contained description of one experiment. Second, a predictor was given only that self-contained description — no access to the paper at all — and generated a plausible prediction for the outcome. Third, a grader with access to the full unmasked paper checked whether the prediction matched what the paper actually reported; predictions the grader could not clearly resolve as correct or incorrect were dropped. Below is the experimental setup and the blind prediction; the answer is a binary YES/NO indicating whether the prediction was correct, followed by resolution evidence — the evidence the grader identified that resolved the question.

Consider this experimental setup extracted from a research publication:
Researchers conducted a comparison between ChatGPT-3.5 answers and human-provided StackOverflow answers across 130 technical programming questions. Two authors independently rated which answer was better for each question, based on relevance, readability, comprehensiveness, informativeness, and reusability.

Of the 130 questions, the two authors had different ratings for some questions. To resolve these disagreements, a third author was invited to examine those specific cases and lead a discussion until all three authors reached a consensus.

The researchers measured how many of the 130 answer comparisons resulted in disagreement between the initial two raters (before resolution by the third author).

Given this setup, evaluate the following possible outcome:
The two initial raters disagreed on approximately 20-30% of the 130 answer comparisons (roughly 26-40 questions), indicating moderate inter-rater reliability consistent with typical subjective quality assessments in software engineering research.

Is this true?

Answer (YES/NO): NO